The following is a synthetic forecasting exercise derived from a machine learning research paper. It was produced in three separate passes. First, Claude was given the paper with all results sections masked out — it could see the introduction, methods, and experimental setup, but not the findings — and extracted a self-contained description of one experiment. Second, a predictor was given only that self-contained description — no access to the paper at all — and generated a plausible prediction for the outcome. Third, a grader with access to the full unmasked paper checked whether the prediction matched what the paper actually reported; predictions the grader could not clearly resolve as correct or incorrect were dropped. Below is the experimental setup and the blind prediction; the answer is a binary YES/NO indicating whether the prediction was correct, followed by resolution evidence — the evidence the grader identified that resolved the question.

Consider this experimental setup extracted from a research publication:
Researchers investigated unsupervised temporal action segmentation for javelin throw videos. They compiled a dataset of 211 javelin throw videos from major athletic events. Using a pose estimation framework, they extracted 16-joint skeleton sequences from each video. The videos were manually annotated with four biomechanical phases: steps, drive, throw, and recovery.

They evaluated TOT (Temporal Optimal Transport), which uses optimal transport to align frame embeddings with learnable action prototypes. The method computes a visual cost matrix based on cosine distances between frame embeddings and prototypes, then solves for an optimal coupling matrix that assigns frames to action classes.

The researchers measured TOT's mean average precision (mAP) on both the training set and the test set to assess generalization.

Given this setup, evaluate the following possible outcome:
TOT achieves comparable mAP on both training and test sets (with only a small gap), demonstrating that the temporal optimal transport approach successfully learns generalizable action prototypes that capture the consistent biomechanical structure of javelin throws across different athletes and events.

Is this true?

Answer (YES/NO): NO